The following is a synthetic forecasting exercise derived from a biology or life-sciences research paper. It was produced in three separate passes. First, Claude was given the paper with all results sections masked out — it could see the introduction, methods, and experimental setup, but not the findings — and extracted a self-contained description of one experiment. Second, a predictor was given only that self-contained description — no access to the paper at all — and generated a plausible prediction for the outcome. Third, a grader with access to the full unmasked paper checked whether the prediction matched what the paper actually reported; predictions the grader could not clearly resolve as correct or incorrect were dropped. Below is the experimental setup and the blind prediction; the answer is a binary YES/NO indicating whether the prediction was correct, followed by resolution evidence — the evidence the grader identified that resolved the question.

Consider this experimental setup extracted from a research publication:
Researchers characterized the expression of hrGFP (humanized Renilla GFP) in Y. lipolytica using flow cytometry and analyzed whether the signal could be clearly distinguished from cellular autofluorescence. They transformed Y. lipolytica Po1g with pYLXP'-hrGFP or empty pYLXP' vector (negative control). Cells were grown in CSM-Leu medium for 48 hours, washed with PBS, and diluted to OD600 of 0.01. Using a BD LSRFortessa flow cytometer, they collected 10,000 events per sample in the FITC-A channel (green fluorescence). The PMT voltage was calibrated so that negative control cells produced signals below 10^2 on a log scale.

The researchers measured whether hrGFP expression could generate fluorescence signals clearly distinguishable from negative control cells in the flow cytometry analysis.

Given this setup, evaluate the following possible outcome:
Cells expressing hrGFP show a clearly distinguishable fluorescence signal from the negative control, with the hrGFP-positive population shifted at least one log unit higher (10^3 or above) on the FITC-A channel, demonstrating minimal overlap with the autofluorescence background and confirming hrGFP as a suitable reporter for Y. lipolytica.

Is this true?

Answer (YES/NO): NO